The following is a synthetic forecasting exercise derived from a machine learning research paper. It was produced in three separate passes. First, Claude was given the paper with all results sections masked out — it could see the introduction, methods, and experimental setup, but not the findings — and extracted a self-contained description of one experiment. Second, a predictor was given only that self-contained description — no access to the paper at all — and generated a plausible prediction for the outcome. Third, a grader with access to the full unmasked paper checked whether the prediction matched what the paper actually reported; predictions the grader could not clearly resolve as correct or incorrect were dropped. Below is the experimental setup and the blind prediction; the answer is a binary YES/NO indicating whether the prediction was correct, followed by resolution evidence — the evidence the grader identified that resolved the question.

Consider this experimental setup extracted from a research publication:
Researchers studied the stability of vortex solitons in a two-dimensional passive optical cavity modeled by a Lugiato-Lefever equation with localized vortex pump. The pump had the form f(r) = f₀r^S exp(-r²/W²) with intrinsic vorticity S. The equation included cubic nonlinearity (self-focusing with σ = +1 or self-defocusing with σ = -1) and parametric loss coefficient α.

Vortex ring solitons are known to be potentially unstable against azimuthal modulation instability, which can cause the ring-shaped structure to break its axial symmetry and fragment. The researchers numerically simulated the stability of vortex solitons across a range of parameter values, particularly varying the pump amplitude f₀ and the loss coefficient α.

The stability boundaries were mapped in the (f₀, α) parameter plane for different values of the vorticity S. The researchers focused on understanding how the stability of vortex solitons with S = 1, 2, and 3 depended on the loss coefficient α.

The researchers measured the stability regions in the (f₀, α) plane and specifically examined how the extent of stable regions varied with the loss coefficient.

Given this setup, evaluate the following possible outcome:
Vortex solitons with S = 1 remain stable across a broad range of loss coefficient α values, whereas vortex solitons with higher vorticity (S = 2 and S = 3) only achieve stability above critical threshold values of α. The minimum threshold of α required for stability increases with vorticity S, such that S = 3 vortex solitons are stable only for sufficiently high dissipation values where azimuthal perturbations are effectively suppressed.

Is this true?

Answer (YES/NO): YES